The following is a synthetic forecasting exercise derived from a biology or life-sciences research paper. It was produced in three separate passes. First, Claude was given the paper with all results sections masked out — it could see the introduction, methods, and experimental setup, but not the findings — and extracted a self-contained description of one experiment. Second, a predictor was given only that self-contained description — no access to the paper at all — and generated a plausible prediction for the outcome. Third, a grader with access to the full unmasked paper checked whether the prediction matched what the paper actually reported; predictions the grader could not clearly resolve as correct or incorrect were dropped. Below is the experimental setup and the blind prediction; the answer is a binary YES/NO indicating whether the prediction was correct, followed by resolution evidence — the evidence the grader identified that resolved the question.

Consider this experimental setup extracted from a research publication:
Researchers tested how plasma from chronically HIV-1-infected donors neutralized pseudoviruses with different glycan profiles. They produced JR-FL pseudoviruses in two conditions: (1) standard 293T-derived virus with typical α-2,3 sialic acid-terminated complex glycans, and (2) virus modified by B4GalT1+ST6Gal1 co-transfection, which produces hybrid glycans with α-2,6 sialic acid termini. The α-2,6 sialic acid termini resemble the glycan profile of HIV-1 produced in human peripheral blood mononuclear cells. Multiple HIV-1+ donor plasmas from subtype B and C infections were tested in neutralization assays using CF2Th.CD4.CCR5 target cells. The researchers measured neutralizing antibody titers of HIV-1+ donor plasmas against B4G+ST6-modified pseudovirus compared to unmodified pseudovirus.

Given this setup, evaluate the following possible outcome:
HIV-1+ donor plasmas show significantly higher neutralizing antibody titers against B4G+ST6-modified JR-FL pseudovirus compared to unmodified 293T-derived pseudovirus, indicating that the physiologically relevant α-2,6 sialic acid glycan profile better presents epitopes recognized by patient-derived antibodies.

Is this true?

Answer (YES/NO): NO